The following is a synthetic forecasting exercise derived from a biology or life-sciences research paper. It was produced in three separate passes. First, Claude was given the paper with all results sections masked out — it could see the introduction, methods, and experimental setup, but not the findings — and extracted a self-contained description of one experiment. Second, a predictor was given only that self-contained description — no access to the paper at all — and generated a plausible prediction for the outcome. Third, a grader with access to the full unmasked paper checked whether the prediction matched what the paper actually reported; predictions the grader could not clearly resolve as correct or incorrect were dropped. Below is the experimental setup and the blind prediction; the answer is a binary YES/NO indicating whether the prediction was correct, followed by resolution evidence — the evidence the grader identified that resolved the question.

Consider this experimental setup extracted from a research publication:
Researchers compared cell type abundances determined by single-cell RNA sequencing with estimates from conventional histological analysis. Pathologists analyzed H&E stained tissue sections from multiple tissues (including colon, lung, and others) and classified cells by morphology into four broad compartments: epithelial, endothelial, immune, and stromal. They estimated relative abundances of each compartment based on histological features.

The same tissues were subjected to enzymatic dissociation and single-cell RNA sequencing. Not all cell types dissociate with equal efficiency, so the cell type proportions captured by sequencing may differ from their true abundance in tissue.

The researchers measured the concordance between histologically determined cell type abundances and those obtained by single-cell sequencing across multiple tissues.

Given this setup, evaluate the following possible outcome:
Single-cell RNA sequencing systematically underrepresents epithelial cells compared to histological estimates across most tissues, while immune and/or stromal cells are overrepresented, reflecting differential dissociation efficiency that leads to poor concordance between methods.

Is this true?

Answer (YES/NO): NO